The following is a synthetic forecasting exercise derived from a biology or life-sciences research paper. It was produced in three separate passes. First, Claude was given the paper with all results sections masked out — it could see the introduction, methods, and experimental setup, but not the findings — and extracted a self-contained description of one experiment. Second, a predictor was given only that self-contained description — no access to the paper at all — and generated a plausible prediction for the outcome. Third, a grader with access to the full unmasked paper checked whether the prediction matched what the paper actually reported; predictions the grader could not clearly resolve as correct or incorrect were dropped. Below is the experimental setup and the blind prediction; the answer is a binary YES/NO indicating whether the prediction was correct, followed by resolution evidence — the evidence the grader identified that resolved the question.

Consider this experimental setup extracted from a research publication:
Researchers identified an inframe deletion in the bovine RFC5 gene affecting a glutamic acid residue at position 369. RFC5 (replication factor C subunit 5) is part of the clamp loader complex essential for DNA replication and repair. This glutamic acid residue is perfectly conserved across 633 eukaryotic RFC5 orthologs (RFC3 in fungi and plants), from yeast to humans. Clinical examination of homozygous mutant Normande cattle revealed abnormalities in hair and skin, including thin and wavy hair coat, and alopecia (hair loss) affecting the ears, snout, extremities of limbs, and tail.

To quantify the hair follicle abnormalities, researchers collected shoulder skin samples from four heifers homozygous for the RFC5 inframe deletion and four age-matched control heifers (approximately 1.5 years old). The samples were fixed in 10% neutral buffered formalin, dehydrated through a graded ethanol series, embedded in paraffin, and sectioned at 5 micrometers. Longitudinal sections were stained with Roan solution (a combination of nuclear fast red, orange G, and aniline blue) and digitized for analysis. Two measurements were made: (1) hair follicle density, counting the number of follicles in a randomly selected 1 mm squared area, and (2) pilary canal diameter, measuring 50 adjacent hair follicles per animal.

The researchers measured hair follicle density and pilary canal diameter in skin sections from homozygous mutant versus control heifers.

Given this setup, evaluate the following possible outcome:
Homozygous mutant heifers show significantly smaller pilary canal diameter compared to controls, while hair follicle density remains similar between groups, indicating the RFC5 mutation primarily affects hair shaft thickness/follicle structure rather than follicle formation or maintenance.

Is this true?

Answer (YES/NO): NO